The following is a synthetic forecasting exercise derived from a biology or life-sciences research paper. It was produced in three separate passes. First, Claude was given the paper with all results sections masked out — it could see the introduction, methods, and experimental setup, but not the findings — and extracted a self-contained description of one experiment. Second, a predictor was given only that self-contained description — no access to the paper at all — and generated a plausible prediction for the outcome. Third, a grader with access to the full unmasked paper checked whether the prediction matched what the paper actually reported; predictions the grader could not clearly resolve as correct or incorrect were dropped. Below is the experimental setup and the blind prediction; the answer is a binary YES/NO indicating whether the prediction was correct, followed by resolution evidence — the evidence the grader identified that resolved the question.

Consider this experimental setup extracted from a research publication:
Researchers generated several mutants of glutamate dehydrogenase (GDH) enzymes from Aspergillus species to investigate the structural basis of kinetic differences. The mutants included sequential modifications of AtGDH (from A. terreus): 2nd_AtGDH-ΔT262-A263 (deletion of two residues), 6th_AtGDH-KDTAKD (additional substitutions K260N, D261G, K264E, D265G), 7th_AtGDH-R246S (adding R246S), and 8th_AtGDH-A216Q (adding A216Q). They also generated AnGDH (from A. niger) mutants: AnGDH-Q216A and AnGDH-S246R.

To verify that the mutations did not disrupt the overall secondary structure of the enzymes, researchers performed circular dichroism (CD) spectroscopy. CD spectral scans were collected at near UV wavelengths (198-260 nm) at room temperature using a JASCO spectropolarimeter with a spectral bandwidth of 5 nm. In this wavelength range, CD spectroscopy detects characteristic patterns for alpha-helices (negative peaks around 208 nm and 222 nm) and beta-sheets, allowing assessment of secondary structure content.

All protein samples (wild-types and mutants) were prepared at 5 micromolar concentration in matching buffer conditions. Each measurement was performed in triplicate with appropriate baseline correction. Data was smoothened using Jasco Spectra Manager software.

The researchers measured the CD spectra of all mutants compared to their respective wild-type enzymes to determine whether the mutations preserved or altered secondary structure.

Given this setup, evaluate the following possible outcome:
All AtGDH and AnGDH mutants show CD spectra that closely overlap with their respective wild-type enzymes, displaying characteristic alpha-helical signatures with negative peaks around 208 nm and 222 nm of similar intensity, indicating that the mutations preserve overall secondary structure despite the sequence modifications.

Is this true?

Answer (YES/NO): YES